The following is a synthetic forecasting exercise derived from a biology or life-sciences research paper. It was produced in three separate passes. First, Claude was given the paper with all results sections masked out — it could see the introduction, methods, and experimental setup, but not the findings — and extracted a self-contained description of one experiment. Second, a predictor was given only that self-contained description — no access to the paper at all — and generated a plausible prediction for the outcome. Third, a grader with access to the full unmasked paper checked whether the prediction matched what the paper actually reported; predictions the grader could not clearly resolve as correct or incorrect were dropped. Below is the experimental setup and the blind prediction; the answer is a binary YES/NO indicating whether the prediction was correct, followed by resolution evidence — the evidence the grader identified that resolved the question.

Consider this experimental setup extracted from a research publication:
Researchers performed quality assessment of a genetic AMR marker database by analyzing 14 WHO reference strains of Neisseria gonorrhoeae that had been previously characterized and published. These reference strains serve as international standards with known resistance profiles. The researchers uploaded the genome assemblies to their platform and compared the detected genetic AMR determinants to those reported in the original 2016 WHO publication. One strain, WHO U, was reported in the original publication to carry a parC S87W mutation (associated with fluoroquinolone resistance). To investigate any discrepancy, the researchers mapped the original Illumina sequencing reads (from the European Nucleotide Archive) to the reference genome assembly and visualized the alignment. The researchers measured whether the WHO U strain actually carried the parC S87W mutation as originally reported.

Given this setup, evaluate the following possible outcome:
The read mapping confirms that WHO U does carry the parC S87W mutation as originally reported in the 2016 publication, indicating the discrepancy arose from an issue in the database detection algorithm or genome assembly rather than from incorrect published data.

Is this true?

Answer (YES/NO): NO